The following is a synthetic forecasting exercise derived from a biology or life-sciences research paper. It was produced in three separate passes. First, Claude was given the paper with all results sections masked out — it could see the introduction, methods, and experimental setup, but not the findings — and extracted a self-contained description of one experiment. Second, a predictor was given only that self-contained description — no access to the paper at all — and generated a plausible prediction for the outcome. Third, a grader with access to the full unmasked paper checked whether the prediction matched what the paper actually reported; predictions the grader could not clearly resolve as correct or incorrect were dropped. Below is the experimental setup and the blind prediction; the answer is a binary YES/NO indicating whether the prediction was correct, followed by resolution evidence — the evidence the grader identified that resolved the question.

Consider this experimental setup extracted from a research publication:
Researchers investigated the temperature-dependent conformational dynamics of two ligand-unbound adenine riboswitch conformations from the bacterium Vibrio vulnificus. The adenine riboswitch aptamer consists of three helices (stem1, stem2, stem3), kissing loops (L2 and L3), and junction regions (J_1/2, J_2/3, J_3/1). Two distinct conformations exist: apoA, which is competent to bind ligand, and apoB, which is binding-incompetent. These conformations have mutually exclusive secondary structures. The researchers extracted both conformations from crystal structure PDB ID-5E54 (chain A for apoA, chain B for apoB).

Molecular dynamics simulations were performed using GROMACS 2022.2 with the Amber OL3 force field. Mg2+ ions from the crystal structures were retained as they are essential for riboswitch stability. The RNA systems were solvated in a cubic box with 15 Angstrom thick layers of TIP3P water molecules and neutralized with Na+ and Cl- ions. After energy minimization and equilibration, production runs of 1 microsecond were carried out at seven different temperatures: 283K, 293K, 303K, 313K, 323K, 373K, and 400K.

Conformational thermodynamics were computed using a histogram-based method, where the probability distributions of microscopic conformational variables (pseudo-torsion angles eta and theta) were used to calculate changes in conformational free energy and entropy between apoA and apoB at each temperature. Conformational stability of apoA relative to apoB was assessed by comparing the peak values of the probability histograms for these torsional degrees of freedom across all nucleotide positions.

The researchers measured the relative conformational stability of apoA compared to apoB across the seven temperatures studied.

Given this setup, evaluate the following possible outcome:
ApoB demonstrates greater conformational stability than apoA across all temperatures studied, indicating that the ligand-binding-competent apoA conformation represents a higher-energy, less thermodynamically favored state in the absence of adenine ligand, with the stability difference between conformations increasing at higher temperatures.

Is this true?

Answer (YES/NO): NO